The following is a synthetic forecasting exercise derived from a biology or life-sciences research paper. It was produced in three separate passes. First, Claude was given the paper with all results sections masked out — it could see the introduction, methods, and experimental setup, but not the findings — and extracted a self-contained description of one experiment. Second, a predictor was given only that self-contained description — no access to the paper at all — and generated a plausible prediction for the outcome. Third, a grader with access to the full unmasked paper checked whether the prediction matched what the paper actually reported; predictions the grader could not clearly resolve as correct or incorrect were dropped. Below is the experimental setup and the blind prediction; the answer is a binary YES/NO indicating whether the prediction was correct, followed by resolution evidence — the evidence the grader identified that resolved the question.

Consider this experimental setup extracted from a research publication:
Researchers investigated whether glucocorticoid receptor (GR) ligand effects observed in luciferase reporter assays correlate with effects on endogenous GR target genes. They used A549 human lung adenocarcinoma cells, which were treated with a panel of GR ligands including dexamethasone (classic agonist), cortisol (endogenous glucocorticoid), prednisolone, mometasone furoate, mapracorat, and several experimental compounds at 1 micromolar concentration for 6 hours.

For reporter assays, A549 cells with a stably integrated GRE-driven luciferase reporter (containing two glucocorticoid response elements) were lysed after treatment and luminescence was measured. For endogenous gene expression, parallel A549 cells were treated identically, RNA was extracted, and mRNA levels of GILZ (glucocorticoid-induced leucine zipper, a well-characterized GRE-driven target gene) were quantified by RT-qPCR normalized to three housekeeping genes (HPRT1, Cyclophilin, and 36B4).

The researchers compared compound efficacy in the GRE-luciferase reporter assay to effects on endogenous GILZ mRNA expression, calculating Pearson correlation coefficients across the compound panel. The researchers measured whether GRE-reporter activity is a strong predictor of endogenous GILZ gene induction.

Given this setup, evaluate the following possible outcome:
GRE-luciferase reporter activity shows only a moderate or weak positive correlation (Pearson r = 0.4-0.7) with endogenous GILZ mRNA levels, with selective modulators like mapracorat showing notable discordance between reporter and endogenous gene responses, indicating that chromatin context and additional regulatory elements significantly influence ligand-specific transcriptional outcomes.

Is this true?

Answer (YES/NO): NO